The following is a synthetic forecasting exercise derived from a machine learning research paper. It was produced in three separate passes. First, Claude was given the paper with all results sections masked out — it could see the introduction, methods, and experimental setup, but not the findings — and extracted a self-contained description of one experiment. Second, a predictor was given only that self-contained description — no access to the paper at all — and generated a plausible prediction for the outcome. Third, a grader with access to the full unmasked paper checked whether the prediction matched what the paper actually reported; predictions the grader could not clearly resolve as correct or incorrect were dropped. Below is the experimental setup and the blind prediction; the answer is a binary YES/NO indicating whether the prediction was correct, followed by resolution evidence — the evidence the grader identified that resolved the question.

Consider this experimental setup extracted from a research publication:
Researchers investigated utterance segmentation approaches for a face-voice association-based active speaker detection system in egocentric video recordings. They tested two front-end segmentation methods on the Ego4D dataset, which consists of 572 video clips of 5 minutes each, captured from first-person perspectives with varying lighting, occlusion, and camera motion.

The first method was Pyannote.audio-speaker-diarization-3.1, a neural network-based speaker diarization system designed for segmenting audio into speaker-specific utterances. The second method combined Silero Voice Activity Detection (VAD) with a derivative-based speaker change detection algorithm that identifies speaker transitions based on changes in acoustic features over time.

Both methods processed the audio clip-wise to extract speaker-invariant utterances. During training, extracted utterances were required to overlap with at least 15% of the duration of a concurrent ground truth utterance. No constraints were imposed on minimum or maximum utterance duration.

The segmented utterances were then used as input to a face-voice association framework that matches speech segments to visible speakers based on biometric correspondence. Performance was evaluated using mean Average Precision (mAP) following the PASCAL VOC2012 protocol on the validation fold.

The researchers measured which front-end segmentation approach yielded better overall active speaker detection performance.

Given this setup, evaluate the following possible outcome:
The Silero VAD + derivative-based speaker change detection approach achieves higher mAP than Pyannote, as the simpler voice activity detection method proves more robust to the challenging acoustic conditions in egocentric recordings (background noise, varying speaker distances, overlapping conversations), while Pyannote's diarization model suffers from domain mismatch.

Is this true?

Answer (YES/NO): NO